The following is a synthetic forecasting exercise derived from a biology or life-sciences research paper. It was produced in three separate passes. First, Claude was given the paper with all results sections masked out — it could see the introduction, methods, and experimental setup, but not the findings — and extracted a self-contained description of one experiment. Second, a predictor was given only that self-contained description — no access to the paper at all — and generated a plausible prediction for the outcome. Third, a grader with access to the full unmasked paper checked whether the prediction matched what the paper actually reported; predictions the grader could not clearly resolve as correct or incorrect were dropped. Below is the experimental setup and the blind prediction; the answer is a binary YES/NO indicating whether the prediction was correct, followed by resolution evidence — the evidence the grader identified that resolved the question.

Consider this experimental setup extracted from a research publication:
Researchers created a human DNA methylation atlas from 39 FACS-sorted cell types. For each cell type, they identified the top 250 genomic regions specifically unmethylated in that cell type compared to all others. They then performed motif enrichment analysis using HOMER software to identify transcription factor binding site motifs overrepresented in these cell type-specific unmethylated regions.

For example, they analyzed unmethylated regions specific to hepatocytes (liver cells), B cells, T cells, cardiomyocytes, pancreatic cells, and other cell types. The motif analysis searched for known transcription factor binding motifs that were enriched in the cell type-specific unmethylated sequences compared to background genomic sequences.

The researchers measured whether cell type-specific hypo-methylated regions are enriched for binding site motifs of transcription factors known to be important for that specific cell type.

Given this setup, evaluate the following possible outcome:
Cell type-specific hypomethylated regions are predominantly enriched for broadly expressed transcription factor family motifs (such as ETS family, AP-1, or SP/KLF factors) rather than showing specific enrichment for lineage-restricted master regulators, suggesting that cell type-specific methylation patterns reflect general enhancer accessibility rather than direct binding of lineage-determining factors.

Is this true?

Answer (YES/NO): NO